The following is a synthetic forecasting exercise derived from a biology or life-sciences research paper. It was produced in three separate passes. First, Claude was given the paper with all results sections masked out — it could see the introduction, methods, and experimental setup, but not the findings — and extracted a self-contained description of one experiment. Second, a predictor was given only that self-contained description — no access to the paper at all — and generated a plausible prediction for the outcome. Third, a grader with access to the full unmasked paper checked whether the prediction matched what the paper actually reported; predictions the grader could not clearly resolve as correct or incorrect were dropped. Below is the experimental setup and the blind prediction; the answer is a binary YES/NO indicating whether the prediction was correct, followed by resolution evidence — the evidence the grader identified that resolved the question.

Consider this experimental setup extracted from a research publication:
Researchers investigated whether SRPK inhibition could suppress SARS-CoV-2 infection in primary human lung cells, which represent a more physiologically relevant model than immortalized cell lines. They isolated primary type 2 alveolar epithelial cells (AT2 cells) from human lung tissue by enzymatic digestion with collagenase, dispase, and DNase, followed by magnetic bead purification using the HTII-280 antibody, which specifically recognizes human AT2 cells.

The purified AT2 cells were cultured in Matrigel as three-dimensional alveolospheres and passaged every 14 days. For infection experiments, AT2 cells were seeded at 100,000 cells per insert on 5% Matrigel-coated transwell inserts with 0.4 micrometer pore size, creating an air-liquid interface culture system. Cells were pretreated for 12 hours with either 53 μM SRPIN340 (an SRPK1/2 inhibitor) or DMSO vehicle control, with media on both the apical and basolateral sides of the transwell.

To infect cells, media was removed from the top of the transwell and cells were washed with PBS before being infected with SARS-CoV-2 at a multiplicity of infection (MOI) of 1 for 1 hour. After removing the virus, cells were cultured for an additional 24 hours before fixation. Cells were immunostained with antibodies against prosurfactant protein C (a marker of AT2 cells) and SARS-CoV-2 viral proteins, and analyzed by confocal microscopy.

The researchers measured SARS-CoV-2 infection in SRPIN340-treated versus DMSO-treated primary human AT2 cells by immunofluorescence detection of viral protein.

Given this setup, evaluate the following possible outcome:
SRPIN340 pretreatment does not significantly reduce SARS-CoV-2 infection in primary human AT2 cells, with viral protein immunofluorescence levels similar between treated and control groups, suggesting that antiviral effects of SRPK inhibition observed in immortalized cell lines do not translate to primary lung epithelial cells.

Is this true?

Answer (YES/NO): NO